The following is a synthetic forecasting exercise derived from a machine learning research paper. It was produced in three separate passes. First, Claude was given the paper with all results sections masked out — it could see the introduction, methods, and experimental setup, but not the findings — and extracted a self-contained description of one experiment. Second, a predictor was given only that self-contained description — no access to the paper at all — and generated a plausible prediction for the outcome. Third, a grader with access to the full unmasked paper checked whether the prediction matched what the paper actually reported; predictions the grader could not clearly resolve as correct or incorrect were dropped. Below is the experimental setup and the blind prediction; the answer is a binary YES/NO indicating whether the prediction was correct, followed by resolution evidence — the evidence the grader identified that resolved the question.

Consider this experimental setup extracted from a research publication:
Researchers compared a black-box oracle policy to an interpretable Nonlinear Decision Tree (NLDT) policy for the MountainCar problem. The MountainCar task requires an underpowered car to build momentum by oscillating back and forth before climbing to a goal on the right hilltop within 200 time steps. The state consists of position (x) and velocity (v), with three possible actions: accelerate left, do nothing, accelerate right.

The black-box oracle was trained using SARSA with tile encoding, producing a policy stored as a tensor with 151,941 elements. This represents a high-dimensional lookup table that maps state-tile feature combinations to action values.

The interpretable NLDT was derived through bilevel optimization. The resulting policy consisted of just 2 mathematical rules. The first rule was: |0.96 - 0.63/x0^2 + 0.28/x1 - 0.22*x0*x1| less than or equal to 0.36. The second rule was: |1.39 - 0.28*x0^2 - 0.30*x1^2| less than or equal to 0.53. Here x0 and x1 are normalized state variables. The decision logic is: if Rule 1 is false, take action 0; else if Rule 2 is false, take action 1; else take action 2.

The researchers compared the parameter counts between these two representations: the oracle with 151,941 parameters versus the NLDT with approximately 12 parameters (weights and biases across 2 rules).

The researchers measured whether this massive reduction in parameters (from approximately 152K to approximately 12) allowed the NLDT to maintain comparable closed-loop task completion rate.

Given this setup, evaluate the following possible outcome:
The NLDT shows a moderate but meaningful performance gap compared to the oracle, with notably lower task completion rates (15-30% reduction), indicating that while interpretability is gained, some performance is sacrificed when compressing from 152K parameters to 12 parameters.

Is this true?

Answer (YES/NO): NO